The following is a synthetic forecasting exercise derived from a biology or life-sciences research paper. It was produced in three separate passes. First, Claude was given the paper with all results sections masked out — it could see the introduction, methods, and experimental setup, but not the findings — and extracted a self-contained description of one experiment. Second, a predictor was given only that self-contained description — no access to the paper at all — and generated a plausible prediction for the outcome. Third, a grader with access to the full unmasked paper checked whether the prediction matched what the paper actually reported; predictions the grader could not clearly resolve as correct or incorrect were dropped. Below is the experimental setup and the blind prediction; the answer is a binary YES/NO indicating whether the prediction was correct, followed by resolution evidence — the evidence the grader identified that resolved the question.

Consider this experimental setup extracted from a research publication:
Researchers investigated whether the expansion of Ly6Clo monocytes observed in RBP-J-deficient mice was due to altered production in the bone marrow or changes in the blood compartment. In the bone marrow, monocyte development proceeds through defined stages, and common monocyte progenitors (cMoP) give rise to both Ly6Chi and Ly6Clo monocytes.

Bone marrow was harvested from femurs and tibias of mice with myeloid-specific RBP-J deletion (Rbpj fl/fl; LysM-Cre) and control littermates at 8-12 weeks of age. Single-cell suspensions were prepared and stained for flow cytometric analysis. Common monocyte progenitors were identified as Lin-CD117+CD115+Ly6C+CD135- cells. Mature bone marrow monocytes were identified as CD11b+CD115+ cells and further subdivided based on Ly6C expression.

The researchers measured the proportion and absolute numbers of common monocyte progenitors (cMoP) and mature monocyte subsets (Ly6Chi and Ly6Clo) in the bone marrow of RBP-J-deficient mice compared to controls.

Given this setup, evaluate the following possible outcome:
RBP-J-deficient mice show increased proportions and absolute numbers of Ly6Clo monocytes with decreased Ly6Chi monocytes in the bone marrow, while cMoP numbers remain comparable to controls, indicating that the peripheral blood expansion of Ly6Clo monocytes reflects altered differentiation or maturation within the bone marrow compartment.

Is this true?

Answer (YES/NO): NO